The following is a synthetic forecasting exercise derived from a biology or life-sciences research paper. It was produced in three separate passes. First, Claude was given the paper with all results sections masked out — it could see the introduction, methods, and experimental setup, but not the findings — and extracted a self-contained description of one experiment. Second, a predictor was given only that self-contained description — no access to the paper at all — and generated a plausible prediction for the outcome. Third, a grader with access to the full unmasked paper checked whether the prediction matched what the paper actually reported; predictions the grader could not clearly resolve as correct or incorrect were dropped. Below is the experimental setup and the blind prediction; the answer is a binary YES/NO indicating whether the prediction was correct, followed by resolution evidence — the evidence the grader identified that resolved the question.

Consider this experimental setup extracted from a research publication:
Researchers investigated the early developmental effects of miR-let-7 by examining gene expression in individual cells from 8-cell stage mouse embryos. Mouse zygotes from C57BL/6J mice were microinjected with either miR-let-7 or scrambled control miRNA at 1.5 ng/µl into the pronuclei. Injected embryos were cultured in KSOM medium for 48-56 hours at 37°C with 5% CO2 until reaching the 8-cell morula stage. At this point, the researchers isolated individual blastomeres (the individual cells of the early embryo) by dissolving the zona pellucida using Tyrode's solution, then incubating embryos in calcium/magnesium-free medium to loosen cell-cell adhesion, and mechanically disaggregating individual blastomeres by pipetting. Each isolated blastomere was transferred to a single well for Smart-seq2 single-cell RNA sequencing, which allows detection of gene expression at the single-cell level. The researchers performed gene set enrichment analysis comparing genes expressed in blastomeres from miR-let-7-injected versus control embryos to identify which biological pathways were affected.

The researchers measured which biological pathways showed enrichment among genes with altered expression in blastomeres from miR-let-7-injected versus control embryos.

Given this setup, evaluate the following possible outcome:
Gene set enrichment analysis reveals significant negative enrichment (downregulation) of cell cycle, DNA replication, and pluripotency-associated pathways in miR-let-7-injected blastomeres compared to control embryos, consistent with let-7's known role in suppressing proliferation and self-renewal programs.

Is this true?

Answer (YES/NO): NO